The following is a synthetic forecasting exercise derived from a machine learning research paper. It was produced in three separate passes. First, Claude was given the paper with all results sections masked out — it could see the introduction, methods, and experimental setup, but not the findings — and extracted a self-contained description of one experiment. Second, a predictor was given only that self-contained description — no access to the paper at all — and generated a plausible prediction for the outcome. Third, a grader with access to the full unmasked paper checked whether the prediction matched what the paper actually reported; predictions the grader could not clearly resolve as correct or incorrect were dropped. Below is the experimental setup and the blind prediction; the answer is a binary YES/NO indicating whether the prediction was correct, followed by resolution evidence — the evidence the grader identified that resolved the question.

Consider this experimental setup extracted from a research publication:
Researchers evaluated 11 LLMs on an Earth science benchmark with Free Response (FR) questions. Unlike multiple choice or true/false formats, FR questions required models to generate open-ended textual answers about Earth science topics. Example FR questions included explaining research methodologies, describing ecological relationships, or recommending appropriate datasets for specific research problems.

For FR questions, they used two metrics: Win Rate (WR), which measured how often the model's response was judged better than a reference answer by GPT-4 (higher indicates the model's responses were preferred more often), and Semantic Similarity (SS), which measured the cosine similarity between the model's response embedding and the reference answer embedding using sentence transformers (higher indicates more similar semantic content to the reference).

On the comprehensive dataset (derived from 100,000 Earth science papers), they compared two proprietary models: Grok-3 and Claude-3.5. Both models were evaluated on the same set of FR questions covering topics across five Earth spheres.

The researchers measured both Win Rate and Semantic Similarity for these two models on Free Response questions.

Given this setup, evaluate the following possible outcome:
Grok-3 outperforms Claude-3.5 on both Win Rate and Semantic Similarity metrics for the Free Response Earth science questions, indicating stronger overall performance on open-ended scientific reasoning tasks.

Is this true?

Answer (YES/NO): YES